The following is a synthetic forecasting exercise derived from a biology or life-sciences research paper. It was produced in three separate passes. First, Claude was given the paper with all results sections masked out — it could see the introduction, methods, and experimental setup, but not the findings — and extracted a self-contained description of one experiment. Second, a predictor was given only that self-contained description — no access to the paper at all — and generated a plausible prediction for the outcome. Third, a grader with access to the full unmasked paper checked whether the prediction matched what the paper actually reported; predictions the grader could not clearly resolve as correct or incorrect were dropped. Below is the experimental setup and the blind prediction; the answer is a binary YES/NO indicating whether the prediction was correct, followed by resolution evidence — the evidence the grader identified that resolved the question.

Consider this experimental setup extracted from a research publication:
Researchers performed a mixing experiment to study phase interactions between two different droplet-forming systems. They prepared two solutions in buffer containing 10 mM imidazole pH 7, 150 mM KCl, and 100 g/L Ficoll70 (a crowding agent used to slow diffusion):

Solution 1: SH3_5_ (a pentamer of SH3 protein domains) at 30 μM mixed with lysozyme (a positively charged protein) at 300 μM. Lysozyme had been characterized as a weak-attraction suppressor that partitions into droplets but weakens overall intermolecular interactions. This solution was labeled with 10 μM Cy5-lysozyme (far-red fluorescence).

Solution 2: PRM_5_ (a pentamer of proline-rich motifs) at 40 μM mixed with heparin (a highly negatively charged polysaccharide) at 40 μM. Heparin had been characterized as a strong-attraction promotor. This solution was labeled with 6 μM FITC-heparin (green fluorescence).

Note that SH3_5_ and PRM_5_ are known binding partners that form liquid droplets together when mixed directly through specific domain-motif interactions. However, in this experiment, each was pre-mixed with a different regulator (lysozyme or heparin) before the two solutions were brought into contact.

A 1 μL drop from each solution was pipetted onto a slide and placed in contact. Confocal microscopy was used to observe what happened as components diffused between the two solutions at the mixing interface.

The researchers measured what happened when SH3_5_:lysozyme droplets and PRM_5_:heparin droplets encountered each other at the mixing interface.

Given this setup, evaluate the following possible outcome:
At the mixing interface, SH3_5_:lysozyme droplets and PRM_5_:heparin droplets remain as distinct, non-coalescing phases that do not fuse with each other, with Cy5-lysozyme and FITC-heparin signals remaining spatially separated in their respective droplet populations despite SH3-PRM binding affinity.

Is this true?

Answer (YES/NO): NO